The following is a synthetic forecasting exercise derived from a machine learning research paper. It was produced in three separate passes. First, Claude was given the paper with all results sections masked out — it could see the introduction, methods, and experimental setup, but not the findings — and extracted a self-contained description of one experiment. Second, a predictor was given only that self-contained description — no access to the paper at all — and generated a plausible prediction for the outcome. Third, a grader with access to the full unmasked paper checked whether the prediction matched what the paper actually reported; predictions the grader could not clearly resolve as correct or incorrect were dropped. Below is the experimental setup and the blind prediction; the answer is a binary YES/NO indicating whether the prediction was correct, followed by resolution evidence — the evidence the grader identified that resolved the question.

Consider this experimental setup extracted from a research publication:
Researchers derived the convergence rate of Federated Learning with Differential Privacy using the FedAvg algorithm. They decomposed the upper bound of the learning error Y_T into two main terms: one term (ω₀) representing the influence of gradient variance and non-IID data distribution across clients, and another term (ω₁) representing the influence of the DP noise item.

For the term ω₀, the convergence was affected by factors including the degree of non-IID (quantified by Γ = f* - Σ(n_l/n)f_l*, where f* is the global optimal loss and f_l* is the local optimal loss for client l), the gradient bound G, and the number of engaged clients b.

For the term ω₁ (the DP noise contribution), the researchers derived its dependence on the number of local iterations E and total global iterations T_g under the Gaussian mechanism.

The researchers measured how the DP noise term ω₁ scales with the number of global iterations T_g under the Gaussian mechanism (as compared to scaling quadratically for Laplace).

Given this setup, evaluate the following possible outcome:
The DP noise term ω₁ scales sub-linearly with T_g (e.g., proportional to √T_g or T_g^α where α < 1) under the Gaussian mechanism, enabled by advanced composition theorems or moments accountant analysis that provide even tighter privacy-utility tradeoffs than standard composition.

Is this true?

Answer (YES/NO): NO